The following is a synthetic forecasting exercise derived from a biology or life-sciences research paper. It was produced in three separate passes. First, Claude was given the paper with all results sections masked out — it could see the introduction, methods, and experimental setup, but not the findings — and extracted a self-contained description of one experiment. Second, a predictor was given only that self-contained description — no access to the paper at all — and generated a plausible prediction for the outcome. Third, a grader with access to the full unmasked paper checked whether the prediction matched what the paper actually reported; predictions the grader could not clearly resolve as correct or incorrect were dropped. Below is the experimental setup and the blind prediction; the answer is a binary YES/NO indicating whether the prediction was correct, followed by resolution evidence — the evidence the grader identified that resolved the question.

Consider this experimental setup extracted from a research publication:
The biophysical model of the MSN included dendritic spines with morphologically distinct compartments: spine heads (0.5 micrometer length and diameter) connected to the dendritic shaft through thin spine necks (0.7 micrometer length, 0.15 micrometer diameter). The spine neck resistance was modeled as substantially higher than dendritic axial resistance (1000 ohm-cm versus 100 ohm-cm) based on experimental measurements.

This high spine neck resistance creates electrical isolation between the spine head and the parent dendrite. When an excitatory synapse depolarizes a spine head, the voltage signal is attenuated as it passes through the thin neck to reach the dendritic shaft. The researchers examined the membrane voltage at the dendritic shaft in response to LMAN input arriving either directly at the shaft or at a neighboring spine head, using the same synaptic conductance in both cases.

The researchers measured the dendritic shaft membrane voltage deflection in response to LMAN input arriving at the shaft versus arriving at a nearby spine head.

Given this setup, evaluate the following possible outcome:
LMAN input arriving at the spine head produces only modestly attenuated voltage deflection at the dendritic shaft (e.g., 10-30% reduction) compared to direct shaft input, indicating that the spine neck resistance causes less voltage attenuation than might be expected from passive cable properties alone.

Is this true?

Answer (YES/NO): NO